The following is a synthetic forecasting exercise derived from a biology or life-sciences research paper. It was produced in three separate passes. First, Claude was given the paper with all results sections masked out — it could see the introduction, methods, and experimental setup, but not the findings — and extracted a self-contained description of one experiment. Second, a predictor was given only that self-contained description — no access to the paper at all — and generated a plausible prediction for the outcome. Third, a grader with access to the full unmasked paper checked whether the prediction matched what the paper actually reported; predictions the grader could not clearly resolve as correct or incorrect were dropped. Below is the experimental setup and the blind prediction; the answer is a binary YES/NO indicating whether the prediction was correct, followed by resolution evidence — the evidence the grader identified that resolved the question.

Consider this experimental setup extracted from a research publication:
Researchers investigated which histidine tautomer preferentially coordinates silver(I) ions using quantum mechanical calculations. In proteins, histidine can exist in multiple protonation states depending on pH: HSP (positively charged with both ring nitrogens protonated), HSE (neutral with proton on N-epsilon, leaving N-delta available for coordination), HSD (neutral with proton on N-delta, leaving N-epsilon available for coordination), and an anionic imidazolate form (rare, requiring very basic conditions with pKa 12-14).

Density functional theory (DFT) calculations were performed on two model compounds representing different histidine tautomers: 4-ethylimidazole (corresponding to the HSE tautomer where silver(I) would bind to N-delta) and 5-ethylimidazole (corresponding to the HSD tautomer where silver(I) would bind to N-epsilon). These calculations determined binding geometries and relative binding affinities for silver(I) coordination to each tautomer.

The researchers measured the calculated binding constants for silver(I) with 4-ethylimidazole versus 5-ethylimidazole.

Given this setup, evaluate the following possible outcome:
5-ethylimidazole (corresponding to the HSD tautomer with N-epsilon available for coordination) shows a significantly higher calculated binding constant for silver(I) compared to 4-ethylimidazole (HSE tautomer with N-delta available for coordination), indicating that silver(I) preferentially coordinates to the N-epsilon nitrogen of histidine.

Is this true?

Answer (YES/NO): NO